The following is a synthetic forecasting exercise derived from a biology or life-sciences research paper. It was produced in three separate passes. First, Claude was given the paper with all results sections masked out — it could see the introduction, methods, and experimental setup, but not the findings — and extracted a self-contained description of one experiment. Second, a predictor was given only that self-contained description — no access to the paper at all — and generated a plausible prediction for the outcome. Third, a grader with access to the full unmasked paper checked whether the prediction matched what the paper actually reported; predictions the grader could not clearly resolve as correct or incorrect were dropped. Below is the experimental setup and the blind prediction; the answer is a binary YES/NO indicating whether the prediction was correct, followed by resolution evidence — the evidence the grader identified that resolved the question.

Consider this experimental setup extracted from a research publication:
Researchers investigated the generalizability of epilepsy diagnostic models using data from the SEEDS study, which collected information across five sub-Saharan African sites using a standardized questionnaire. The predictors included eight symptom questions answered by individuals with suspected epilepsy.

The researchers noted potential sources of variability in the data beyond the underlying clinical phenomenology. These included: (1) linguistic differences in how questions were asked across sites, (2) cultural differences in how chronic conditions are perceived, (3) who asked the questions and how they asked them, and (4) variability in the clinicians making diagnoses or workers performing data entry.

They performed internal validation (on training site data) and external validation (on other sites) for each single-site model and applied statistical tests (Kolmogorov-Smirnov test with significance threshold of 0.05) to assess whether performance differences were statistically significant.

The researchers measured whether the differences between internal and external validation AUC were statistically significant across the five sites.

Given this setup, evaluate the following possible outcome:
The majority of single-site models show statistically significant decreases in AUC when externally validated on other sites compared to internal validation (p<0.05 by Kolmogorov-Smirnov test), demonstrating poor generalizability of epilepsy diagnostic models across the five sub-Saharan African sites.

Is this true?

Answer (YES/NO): NO